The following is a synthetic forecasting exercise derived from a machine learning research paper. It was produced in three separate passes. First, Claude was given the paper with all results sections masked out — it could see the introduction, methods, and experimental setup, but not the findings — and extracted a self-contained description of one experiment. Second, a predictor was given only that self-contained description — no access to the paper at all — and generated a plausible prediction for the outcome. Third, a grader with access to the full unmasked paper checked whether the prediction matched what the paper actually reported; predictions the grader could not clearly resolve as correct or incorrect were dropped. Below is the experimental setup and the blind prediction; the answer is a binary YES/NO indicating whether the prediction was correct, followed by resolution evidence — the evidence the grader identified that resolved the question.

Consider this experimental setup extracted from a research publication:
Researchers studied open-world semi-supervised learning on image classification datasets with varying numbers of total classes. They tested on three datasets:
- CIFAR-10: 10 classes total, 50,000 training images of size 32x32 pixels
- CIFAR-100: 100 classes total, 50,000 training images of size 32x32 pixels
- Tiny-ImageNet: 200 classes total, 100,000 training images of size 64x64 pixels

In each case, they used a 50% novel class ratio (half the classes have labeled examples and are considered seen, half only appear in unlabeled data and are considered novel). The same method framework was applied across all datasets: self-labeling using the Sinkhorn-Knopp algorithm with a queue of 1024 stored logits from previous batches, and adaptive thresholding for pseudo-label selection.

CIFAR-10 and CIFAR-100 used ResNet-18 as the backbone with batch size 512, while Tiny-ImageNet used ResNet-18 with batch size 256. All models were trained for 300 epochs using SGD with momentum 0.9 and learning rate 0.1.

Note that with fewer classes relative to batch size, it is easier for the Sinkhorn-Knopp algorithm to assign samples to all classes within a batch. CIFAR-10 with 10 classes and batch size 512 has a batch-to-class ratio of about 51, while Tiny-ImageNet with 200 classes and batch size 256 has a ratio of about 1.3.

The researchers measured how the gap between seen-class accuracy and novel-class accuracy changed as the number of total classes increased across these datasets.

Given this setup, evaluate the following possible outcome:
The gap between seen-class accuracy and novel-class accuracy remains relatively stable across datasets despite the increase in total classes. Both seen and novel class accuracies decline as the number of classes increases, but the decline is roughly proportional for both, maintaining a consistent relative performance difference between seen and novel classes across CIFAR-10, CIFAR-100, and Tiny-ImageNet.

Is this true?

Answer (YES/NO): NO